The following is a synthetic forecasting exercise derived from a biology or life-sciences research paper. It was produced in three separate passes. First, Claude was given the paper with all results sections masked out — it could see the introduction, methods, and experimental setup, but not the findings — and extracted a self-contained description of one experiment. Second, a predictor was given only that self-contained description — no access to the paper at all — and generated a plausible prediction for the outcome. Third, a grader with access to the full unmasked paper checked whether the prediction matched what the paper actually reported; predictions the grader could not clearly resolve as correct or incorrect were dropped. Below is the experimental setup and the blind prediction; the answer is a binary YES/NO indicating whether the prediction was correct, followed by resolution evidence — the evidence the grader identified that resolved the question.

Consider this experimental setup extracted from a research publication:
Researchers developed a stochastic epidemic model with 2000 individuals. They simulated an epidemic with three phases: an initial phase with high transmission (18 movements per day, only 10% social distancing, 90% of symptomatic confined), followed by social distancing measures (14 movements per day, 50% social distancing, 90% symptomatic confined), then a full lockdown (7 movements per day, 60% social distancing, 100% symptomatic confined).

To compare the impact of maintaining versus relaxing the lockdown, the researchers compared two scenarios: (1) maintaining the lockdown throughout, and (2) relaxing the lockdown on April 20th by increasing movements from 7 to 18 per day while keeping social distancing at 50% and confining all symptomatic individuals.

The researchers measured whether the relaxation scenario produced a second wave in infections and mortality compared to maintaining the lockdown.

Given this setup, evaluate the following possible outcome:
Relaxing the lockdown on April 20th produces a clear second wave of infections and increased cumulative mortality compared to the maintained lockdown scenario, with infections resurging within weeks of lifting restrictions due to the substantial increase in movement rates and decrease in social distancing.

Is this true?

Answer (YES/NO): YES